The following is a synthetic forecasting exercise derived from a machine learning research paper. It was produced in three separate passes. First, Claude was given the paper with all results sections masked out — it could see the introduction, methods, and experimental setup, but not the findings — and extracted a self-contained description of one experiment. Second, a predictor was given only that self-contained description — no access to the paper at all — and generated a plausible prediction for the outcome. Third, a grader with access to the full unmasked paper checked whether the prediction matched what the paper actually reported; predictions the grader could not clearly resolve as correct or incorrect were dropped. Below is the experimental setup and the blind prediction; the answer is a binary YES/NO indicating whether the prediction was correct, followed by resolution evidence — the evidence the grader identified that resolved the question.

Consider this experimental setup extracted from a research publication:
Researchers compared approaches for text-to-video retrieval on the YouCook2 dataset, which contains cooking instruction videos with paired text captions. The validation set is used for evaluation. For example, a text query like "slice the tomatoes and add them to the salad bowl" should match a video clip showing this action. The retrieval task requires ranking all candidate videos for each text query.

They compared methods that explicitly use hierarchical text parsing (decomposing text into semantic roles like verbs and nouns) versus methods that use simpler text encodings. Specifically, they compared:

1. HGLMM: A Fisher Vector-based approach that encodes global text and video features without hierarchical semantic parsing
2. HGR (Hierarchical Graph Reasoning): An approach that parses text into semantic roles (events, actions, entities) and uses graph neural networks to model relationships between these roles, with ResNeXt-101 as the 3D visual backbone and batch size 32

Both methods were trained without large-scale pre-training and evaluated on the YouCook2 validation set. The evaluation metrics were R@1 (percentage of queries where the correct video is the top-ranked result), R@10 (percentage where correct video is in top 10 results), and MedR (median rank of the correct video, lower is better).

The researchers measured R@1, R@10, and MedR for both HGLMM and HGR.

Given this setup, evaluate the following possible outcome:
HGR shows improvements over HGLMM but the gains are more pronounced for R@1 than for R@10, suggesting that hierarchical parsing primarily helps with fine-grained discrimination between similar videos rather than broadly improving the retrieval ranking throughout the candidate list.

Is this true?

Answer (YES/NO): NO